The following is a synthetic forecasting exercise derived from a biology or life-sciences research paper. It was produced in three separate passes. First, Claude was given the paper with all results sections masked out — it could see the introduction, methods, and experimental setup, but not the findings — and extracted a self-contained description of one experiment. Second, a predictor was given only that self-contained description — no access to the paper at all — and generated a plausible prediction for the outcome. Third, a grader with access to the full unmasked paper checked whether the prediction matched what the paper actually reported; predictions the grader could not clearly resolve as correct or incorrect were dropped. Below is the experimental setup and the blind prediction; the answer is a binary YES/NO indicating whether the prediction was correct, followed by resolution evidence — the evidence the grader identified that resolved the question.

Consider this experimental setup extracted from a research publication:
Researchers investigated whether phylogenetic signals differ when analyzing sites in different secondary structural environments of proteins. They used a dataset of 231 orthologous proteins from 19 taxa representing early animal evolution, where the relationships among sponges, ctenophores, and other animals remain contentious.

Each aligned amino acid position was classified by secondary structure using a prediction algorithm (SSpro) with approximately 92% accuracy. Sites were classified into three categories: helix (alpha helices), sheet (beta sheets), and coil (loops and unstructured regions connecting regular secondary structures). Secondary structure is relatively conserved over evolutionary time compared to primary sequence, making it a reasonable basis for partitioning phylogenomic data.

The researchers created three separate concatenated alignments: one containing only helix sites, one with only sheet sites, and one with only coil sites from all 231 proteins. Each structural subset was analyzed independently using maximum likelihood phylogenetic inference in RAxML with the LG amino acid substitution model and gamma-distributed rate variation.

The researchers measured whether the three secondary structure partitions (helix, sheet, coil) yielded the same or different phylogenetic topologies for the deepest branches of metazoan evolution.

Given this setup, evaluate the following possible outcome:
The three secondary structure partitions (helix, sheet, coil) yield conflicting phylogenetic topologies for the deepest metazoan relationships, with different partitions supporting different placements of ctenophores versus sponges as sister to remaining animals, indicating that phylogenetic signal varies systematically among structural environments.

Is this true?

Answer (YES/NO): NO